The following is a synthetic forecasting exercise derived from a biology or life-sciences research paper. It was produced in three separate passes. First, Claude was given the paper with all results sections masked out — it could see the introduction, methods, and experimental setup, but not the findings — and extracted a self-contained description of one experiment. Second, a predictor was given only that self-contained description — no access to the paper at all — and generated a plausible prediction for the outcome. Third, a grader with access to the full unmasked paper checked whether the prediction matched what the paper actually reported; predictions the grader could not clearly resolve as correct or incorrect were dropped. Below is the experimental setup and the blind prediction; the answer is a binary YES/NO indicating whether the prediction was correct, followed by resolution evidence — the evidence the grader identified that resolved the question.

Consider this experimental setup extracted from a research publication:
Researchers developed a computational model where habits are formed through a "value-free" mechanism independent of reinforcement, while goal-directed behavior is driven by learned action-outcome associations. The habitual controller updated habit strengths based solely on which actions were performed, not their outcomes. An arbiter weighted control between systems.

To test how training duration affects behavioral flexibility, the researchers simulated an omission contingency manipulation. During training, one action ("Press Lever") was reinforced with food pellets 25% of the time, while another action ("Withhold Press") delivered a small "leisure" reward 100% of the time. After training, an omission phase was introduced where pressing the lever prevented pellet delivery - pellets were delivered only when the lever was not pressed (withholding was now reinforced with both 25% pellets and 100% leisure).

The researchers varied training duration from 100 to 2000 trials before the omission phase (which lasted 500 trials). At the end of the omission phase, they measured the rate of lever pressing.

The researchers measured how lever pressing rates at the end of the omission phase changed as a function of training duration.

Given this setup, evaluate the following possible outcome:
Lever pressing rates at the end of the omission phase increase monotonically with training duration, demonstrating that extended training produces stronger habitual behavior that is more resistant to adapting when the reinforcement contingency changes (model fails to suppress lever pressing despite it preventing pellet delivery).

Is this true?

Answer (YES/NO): YES